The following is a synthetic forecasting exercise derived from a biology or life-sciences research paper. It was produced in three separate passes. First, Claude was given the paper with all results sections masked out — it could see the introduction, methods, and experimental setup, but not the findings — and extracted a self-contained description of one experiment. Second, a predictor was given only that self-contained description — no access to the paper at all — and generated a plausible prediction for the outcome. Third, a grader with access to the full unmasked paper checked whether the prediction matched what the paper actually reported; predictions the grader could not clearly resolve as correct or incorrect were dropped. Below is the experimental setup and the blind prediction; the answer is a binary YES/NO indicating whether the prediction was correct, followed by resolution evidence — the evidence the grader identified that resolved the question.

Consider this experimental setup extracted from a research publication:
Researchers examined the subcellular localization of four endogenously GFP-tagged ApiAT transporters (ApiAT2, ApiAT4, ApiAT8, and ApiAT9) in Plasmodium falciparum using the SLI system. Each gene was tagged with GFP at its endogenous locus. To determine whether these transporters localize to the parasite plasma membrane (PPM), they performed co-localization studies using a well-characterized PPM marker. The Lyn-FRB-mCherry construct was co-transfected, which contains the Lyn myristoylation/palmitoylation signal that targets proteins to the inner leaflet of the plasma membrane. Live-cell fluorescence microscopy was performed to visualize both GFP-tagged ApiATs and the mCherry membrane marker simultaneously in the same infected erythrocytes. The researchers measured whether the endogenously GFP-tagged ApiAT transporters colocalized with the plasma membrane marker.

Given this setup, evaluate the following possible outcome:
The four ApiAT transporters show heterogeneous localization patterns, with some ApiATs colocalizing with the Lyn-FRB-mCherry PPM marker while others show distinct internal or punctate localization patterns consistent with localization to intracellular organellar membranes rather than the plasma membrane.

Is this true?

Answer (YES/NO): NO